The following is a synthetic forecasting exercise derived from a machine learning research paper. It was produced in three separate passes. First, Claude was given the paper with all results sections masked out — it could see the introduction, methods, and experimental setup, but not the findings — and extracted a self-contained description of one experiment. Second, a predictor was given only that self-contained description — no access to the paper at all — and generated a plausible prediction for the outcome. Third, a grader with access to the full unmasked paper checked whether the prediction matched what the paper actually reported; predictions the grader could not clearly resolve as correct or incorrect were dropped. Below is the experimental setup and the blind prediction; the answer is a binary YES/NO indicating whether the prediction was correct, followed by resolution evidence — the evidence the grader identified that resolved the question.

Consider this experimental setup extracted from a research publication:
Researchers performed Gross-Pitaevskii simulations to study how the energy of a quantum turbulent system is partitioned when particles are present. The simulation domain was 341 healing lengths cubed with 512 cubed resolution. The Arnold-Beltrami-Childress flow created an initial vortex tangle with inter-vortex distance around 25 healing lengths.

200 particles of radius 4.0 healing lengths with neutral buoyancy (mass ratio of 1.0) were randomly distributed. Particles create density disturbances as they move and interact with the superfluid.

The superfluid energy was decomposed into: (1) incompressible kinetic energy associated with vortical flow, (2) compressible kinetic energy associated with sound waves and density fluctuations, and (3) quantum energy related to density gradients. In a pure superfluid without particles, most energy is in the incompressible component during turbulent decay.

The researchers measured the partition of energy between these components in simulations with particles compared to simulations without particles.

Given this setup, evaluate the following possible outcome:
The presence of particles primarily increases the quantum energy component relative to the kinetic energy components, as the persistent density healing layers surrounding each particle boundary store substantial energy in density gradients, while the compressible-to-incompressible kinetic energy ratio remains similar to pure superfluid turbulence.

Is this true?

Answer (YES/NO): NO